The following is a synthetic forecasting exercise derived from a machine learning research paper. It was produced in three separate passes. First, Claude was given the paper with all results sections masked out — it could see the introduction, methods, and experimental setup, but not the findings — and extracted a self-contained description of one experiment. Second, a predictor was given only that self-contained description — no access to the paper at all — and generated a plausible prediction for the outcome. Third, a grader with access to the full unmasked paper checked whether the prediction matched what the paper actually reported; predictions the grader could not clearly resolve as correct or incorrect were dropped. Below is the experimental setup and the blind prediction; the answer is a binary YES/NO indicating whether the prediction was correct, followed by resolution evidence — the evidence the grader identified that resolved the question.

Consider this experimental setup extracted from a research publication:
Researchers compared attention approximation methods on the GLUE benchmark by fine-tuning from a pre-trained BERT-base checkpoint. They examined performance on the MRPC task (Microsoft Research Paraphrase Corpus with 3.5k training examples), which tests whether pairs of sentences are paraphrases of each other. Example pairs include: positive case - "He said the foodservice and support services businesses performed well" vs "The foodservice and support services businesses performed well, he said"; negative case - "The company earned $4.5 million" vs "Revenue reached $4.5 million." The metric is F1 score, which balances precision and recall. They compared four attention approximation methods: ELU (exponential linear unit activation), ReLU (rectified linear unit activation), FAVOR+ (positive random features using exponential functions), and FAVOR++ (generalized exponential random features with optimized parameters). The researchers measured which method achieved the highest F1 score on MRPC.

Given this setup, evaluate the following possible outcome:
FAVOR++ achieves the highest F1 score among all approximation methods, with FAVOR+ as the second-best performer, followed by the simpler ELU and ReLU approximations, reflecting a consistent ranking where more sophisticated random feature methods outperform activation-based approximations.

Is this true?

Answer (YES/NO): NO